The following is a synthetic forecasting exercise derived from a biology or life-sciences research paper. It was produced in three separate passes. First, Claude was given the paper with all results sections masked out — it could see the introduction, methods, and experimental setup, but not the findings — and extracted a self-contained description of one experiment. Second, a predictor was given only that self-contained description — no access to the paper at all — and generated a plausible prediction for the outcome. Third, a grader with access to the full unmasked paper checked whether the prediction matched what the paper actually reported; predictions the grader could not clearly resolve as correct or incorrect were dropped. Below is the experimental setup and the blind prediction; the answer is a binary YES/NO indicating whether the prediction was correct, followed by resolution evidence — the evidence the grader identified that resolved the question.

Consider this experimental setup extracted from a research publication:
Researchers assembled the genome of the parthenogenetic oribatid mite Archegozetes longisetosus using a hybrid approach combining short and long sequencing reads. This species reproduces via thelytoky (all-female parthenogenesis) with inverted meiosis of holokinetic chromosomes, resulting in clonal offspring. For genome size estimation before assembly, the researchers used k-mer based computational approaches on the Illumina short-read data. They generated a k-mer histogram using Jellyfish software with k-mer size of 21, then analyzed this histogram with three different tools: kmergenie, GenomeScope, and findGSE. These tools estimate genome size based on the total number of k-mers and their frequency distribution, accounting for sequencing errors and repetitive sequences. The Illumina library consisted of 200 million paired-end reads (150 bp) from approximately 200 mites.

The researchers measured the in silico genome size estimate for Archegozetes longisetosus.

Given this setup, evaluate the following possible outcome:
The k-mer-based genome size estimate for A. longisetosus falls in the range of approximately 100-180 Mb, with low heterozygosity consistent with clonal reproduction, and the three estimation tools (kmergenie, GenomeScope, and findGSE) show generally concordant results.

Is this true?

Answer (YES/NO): YES